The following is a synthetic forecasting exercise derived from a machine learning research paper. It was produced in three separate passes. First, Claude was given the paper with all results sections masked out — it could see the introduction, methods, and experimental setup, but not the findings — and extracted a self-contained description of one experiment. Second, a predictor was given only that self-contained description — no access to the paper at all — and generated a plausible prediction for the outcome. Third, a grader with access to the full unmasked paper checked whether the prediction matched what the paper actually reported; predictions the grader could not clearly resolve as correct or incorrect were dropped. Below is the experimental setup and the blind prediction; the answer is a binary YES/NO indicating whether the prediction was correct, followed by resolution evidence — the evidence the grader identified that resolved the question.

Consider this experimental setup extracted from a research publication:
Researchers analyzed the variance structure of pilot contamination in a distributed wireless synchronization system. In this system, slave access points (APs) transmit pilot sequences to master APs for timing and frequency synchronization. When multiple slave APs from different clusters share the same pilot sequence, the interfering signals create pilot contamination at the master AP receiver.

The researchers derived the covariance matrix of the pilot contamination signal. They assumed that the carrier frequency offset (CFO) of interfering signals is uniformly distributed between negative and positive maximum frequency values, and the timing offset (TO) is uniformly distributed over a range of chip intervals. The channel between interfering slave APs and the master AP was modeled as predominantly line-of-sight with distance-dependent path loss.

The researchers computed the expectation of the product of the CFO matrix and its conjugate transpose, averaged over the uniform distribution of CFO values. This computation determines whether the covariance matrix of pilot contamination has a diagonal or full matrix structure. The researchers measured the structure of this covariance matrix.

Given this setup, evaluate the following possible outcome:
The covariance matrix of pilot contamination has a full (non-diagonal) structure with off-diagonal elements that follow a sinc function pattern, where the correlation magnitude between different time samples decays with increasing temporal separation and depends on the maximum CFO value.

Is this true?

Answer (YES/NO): NO